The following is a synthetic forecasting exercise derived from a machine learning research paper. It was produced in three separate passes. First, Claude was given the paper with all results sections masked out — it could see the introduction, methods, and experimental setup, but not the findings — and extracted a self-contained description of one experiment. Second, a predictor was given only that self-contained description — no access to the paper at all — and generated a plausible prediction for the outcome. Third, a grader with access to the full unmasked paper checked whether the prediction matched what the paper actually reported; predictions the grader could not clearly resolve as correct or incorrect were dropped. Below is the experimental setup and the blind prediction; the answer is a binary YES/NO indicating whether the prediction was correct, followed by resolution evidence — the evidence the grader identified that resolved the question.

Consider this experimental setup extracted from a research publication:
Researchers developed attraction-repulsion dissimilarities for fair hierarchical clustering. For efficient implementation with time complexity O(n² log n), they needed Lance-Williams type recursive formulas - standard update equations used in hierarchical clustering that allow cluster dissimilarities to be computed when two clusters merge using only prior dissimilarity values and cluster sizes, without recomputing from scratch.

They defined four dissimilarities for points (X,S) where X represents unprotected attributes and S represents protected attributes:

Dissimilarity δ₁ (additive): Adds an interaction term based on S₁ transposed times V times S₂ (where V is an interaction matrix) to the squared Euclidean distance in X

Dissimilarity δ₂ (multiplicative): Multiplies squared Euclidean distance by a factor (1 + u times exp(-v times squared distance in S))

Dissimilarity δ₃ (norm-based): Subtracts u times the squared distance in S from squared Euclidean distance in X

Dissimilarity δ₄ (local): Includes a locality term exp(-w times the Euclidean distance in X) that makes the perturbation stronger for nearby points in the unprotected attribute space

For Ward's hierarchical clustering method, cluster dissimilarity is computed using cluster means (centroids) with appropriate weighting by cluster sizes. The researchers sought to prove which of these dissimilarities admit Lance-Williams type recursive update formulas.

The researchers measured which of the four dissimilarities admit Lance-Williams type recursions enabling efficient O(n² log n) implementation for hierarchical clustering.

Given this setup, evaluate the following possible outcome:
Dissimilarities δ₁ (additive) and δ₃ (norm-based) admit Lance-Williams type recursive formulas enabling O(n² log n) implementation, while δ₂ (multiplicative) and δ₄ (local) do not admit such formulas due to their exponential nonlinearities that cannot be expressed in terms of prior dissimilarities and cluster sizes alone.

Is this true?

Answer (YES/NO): NO